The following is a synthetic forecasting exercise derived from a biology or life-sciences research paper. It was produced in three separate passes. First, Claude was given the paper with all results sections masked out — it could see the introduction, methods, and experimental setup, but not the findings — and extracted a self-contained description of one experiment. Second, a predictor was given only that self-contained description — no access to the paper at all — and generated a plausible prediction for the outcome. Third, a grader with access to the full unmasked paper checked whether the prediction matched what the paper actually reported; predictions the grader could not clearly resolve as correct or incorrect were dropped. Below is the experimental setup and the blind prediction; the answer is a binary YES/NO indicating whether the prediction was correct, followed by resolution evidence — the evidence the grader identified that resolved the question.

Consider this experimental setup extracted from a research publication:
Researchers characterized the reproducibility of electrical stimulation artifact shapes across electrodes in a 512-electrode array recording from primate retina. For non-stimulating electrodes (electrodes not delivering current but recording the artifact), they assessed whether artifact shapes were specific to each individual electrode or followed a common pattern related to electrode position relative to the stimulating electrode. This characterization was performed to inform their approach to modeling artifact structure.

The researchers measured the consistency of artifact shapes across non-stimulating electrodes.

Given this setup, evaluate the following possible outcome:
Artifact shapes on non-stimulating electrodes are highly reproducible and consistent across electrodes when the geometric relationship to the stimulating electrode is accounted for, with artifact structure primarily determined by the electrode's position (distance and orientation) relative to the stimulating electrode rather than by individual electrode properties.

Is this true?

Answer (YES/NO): YES